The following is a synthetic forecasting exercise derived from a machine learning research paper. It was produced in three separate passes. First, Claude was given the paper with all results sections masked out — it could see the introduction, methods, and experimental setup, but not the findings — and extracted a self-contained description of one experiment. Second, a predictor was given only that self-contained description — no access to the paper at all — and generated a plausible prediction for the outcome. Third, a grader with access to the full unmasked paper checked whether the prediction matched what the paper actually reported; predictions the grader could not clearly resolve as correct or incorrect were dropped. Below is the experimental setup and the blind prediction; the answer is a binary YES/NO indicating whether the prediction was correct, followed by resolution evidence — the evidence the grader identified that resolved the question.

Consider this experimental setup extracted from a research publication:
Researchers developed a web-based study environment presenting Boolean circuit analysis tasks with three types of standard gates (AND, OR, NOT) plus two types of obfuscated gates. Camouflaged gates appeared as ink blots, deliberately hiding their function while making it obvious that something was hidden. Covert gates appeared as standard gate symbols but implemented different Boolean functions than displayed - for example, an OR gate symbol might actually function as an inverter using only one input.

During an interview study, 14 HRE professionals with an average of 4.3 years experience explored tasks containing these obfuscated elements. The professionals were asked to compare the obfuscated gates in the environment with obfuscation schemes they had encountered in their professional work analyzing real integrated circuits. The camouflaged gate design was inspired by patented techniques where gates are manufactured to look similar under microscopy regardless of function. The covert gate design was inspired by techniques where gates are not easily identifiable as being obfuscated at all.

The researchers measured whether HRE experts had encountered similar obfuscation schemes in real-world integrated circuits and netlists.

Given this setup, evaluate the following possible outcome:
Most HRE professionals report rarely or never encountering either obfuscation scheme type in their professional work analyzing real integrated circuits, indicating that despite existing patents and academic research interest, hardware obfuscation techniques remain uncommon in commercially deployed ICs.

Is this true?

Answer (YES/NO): NO